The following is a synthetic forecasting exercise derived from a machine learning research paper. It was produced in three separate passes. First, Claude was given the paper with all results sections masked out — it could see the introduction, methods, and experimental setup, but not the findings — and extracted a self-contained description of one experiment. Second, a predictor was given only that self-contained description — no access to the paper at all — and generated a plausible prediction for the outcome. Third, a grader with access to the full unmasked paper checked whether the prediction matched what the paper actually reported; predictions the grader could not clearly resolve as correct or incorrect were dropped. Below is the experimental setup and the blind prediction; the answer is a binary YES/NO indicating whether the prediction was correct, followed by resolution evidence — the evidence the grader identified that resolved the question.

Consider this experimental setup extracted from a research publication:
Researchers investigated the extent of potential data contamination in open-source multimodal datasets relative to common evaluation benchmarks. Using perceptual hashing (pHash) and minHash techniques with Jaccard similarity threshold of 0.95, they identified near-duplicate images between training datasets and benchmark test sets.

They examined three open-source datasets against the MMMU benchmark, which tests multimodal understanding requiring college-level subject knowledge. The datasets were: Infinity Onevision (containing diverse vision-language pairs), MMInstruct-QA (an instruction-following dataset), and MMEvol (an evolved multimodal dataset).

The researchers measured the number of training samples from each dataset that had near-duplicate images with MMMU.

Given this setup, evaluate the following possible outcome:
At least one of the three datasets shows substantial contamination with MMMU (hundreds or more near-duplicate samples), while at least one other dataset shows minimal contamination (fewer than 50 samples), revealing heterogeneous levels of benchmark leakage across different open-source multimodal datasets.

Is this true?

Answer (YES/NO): YES